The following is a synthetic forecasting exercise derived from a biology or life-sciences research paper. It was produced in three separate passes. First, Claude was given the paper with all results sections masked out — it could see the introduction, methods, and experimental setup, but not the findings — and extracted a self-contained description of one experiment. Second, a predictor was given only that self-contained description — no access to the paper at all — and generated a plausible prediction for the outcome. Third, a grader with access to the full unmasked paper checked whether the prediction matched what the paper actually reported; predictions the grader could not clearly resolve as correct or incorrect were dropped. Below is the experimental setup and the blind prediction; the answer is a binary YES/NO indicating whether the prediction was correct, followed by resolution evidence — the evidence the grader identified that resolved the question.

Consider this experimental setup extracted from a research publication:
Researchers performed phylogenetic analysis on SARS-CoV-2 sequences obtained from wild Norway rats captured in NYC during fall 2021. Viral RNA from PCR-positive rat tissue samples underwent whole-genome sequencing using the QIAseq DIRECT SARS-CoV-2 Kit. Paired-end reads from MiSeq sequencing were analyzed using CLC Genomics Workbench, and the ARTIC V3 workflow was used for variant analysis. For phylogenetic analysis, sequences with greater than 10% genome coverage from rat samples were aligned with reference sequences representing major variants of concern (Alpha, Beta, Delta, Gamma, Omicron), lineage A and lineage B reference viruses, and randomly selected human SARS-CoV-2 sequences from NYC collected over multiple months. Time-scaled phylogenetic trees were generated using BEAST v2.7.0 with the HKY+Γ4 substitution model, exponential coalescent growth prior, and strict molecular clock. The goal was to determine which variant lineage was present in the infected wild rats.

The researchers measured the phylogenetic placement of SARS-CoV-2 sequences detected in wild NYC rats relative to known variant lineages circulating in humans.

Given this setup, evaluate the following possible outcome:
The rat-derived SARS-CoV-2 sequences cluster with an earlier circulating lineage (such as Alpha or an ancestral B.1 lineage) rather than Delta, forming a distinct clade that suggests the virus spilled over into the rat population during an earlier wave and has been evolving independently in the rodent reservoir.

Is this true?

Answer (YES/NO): NO